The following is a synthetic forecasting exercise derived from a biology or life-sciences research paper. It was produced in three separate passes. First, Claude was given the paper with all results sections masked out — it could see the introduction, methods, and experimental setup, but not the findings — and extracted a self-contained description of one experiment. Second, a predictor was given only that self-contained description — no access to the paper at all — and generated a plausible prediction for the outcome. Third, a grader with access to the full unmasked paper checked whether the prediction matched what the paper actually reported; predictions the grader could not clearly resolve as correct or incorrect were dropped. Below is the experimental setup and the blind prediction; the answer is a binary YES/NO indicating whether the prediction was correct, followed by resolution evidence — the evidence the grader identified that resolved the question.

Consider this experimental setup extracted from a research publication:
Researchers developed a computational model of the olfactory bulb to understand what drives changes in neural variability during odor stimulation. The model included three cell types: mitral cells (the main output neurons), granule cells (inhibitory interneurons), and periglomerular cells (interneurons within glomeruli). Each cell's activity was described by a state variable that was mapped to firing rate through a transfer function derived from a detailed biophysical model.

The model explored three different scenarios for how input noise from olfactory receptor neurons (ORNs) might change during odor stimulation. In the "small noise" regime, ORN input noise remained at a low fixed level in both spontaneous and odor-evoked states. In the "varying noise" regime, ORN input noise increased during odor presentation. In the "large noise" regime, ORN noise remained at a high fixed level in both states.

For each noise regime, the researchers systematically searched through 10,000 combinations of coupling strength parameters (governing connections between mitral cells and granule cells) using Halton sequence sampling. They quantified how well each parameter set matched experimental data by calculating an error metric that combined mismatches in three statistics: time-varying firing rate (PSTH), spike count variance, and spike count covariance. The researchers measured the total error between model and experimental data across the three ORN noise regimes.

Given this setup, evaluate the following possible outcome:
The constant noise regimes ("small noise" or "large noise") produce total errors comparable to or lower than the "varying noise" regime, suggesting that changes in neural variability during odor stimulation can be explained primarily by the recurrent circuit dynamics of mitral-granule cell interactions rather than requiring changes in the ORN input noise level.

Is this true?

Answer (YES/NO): YES